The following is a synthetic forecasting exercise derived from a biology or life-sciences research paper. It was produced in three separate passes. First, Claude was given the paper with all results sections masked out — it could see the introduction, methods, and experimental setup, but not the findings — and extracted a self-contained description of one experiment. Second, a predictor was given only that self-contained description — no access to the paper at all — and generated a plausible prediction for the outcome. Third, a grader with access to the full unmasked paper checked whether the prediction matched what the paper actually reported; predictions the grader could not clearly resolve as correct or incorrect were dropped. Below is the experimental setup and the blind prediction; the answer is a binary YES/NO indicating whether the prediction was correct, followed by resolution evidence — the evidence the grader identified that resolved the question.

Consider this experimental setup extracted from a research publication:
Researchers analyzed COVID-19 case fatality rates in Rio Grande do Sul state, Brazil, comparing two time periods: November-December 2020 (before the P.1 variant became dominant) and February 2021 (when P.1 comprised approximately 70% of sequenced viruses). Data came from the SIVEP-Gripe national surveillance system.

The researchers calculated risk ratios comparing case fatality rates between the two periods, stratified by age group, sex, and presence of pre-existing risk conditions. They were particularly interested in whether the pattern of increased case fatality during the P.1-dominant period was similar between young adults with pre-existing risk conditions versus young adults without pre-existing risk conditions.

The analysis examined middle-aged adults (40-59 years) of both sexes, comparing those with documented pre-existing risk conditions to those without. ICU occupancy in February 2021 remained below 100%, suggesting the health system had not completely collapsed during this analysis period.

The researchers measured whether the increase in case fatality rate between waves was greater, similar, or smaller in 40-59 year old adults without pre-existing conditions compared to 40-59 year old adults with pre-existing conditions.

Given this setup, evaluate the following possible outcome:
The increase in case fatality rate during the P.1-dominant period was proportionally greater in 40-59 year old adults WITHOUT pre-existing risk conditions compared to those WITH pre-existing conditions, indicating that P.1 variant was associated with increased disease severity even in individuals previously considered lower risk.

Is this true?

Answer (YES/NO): YES